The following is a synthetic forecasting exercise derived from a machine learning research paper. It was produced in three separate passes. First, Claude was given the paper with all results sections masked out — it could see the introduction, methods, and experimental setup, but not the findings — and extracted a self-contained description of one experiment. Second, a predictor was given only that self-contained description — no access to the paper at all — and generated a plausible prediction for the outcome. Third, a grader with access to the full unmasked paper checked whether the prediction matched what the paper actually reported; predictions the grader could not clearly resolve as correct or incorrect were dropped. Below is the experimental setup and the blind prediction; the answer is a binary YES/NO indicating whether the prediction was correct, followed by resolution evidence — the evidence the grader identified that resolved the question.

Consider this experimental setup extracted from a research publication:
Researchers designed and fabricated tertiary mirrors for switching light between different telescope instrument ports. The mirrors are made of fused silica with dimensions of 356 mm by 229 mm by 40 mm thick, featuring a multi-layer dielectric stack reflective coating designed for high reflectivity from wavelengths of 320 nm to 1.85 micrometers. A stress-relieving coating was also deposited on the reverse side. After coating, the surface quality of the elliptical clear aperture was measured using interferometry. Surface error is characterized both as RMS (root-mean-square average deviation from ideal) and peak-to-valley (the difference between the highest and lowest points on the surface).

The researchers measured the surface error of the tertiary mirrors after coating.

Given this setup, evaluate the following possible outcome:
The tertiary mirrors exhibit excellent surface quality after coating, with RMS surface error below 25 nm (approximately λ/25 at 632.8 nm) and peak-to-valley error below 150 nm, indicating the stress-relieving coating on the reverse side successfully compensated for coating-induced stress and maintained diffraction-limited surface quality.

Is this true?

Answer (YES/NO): NO